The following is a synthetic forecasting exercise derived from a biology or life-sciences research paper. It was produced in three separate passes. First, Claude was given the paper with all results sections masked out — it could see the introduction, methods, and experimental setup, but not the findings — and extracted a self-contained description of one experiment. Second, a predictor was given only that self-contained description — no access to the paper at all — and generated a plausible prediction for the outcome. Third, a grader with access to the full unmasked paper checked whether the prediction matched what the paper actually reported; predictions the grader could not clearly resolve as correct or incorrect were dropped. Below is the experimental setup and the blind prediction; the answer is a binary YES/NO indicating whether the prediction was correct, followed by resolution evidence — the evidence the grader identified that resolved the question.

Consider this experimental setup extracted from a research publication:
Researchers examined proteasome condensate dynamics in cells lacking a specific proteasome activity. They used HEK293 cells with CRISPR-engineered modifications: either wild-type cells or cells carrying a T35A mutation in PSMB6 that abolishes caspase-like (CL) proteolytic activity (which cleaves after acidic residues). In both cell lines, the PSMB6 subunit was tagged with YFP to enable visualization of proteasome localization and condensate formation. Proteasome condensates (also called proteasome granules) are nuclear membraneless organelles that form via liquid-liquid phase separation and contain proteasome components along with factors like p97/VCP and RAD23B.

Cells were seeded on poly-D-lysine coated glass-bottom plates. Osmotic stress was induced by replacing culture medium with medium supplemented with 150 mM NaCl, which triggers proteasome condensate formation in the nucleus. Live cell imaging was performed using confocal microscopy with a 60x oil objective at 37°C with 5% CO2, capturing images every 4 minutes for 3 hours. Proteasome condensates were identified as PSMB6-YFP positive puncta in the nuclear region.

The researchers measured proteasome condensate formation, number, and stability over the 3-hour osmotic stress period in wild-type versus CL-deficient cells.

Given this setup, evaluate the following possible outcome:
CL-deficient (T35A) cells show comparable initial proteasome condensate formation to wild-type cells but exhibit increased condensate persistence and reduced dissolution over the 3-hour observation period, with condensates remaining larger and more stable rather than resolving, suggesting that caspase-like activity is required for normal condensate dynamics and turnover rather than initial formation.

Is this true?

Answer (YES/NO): NO